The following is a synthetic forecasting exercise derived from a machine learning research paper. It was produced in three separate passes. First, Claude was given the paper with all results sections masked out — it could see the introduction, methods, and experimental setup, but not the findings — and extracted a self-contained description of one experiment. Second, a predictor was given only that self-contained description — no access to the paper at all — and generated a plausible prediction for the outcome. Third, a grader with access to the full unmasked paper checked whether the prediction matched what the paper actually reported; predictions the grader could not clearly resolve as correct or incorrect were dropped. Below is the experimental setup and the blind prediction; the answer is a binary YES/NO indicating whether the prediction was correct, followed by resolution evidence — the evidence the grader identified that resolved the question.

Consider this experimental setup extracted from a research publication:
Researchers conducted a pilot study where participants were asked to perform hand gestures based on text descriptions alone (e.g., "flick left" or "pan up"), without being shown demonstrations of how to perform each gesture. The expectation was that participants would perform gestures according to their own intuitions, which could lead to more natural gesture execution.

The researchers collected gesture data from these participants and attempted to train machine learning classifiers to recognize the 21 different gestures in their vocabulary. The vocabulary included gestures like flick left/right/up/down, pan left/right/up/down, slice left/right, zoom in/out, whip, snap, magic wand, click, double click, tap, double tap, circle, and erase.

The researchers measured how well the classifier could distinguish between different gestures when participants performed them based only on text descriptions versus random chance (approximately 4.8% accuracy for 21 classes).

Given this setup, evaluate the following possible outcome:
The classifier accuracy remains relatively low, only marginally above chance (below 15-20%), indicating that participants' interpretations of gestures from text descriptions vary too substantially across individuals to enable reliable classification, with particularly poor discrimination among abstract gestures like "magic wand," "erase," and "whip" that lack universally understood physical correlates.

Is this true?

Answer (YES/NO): NO